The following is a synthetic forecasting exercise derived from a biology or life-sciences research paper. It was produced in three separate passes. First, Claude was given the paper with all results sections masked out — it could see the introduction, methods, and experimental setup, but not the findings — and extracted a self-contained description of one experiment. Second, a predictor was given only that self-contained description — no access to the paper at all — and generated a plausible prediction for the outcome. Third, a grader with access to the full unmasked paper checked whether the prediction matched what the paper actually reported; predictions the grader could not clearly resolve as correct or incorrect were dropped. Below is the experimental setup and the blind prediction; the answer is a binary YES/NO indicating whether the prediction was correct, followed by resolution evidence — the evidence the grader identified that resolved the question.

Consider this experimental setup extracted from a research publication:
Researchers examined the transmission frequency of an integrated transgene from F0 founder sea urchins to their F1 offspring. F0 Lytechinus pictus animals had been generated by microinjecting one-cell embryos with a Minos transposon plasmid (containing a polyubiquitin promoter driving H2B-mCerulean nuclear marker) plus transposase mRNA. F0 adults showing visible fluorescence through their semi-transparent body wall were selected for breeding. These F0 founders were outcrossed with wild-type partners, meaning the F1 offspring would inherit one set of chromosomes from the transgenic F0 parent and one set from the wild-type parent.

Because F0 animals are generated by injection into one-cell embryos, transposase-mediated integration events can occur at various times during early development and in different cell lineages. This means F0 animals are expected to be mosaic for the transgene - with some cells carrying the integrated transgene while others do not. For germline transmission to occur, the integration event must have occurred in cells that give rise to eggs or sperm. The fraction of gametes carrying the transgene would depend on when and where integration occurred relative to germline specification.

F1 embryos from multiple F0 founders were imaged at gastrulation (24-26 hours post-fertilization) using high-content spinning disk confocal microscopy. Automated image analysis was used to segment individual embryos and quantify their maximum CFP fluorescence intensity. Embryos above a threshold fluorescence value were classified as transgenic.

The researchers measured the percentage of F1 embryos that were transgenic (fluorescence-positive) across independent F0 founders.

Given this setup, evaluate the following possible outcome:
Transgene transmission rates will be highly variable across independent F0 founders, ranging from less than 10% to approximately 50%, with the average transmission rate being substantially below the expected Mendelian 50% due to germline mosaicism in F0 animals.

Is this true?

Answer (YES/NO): NO